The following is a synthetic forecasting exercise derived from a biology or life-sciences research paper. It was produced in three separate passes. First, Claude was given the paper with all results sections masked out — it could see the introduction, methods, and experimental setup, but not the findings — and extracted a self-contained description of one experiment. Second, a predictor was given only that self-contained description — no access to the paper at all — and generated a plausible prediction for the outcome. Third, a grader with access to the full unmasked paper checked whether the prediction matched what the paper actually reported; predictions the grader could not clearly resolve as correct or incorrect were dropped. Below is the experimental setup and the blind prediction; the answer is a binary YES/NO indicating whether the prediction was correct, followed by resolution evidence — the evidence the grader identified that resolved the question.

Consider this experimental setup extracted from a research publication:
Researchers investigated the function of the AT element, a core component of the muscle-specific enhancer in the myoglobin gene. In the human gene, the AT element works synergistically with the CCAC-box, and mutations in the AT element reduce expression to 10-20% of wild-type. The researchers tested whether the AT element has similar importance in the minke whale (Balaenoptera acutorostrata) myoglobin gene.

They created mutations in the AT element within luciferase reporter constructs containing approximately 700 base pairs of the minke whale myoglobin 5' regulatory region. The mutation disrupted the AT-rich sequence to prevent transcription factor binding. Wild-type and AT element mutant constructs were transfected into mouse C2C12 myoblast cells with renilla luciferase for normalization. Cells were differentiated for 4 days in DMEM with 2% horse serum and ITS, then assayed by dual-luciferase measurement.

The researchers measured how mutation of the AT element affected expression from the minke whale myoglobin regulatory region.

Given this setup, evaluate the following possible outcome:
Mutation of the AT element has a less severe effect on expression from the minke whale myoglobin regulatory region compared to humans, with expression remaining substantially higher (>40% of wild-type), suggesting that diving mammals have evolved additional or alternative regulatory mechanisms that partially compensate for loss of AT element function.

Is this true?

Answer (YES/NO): YES